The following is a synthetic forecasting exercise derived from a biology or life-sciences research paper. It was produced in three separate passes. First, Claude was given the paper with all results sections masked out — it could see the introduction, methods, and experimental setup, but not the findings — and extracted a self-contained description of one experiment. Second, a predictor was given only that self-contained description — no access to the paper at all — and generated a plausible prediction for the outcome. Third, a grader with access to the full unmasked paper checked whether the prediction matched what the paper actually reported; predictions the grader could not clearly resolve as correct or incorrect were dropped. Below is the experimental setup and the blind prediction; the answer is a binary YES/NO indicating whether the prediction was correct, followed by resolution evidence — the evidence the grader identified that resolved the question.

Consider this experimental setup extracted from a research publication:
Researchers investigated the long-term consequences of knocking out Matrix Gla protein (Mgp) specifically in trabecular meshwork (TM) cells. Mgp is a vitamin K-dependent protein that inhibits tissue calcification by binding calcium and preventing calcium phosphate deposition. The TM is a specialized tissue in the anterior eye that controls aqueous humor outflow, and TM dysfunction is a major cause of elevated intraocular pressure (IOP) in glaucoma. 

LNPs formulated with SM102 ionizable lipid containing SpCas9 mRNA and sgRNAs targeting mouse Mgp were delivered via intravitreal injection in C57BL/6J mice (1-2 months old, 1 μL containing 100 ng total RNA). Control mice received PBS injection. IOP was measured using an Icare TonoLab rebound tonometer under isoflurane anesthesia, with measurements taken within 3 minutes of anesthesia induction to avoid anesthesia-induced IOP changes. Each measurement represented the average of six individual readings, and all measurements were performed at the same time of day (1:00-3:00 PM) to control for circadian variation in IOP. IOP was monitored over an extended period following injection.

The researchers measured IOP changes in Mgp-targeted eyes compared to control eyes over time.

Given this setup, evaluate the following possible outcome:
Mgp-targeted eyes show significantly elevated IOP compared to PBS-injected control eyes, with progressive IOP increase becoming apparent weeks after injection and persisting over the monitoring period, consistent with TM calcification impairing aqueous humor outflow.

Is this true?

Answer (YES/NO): YES